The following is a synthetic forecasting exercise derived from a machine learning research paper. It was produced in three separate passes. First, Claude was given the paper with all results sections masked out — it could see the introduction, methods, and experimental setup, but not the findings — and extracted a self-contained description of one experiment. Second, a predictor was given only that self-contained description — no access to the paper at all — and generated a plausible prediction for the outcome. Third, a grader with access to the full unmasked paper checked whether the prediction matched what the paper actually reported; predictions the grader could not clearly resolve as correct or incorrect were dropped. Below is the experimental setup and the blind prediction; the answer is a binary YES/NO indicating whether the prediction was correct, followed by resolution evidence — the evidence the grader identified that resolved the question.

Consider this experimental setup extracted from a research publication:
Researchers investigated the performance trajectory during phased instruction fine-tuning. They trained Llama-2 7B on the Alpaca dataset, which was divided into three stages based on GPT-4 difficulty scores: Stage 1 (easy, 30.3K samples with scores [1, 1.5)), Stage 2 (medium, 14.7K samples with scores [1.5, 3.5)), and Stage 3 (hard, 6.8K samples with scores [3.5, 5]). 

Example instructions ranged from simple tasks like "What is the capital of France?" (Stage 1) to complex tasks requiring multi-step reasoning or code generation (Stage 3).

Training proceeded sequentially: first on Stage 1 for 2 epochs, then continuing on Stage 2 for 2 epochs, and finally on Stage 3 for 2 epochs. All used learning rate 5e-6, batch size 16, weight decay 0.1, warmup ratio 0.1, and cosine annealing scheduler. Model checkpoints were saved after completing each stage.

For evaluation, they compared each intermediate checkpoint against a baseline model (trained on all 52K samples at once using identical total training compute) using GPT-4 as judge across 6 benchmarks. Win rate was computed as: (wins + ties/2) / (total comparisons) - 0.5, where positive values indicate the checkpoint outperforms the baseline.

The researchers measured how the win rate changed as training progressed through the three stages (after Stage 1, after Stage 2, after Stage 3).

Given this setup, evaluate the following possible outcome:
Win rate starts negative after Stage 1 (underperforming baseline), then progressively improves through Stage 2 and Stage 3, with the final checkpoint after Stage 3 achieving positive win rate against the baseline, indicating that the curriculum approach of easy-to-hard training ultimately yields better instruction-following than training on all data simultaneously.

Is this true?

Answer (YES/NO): YES